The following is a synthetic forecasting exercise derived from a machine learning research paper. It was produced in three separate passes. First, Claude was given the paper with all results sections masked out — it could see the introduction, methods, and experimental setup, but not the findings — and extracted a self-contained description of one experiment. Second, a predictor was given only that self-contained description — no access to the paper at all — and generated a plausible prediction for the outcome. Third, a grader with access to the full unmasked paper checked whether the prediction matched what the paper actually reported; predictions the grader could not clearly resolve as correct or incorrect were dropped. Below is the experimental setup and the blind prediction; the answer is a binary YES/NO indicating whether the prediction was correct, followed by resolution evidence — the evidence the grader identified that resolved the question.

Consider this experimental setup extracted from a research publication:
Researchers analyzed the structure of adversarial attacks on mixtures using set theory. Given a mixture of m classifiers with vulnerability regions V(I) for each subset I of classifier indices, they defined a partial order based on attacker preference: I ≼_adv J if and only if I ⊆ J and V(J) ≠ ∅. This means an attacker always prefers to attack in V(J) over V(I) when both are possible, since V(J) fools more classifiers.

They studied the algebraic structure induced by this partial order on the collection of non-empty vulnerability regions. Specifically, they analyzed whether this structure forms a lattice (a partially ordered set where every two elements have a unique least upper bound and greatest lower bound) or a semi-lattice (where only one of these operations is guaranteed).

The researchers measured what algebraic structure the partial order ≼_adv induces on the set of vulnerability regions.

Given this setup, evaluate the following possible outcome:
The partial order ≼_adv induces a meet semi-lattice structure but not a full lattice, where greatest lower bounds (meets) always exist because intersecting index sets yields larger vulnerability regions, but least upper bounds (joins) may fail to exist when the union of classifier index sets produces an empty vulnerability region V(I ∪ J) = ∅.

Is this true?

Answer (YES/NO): YES